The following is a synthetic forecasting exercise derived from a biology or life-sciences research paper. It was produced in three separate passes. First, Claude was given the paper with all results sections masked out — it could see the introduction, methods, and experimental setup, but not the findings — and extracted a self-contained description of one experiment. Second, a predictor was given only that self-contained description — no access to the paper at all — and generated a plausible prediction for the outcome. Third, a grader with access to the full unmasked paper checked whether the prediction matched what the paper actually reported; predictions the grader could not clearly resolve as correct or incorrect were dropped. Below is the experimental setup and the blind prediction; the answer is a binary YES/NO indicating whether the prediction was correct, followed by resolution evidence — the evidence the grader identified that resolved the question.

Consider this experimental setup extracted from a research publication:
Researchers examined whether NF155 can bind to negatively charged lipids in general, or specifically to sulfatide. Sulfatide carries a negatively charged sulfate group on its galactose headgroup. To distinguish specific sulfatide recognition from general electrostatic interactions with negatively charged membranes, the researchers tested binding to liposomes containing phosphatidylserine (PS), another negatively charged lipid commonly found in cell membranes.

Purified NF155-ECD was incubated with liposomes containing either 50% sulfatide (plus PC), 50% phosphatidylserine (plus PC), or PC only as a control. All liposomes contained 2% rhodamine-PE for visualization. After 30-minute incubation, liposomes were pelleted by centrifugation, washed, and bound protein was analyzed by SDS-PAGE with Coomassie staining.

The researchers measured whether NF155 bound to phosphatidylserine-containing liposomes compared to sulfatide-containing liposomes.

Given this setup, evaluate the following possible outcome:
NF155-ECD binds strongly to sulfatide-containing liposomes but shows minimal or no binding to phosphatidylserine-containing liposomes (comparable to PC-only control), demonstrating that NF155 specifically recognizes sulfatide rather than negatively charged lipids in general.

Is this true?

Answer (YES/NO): YES